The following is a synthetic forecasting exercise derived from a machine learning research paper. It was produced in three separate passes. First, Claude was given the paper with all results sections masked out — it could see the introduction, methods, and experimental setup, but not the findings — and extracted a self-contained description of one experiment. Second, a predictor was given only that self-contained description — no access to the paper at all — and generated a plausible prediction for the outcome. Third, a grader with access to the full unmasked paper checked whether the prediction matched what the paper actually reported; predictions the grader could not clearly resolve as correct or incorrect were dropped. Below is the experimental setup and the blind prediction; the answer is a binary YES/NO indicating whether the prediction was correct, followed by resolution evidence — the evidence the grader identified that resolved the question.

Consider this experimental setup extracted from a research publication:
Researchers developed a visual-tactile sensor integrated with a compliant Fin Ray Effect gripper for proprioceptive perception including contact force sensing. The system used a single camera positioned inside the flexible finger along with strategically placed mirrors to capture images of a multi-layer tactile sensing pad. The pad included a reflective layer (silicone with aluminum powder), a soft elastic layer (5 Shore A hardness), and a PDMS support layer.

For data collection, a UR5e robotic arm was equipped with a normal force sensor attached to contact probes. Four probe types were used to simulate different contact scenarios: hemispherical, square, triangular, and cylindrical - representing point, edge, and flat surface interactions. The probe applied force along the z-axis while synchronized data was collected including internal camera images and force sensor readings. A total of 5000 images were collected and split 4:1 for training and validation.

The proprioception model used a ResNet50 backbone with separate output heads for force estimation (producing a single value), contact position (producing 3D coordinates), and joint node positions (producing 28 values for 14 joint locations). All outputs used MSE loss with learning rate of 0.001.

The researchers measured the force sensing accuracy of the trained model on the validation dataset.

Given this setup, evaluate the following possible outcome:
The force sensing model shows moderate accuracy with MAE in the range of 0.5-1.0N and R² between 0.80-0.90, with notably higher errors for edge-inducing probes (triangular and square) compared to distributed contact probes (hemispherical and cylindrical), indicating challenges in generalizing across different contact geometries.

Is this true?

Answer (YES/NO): NO